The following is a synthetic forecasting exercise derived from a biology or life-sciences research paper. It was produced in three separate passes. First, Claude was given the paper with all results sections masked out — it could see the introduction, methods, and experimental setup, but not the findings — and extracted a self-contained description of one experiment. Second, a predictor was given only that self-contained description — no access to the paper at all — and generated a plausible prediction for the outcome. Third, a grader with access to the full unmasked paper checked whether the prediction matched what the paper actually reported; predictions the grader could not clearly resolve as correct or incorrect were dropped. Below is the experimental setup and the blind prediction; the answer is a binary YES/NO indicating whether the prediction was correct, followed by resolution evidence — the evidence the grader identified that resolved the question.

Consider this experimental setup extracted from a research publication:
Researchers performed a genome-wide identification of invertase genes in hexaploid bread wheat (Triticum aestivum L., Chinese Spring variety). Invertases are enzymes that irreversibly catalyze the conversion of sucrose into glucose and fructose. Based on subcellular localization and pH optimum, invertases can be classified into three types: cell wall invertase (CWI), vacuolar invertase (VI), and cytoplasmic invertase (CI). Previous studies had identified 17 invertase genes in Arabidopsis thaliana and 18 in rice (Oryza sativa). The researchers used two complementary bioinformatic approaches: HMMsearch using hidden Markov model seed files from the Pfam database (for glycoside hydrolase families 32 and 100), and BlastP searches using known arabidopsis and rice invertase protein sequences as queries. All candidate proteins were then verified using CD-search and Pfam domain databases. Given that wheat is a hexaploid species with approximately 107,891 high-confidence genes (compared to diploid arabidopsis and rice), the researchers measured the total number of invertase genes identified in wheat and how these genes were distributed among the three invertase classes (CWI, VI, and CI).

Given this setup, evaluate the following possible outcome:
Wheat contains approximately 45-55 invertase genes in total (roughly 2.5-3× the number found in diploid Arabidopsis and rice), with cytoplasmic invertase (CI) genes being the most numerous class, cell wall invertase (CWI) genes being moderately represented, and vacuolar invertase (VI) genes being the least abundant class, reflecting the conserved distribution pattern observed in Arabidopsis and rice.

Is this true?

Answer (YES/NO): NO